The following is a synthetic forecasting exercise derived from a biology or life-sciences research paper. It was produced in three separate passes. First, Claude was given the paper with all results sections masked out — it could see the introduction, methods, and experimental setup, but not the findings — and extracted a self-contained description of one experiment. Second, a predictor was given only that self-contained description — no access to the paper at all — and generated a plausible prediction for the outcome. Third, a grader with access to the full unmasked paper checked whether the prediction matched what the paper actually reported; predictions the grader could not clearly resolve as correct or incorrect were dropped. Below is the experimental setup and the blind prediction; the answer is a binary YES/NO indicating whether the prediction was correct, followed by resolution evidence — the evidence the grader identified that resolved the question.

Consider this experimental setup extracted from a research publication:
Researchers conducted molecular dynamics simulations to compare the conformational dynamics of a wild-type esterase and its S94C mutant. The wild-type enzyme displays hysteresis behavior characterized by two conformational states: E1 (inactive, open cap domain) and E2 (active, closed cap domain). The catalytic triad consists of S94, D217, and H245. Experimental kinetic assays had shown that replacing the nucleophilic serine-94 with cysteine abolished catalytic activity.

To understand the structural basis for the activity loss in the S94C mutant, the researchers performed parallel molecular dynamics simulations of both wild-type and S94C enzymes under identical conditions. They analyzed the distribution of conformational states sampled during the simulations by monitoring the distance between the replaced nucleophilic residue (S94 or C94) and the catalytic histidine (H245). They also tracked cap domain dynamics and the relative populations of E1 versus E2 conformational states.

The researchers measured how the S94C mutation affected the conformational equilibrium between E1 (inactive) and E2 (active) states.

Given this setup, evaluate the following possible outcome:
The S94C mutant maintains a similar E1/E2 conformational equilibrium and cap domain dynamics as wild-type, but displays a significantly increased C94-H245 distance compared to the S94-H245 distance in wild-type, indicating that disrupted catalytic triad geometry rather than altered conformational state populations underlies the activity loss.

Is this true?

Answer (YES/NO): NO